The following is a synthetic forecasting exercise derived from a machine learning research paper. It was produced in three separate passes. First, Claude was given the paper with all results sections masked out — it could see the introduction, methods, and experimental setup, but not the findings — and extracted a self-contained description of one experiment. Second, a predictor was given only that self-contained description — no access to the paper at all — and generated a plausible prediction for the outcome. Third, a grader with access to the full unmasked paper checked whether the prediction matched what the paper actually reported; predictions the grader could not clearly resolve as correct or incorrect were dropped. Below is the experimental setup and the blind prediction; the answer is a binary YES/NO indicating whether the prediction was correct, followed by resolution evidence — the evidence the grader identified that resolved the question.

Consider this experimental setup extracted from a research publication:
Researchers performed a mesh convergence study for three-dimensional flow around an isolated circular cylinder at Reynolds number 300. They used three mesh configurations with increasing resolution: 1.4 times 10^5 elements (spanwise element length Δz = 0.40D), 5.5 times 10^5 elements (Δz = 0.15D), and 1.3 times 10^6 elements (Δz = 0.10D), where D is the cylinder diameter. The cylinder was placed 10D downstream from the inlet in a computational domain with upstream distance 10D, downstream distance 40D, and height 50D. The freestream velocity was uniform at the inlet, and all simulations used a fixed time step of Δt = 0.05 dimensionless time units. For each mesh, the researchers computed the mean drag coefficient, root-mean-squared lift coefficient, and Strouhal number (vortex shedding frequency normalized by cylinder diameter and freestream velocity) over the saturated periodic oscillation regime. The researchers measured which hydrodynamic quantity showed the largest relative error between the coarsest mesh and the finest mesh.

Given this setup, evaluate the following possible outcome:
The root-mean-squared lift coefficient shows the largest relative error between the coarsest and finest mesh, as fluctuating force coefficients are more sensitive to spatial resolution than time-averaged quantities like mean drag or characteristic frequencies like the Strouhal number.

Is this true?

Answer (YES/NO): YES